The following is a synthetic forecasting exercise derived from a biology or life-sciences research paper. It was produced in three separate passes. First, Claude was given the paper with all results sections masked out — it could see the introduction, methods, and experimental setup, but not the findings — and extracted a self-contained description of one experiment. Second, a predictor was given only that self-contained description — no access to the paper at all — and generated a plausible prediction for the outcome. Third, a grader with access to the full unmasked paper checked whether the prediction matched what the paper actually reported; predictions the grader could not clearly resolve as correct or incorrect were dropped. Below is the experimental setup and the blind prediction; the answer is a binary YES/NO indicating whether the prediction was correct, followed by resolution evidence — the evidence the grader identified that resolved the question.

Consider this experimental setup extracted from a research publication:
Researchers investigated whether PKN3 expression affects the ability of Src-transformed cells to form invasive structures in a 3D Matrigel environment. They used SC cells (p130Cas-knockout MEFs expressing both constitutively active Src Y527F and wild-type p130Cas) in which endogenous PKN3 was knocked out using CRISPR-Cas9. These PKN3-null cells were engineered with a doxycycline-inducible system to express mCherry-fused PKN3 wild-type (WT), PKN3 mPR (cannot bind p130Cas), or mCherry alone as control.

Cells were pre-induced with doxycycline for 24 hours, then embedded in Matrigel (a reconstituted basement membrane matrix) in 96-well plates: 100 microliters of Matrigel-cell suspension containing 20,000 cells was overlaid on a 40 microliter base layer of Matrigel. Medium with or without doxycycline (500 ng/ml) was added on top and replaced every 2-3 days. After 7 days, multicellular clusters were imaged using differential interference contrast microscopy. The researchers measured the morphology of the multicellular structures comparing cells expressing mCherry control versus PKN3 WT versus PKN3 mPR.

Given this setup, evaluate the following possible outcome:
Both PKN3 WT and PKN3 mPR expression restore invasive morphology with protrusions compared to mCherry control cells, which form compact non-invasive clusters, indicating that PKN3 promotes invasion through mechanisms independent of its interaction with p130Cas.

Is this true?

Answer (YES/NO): NO